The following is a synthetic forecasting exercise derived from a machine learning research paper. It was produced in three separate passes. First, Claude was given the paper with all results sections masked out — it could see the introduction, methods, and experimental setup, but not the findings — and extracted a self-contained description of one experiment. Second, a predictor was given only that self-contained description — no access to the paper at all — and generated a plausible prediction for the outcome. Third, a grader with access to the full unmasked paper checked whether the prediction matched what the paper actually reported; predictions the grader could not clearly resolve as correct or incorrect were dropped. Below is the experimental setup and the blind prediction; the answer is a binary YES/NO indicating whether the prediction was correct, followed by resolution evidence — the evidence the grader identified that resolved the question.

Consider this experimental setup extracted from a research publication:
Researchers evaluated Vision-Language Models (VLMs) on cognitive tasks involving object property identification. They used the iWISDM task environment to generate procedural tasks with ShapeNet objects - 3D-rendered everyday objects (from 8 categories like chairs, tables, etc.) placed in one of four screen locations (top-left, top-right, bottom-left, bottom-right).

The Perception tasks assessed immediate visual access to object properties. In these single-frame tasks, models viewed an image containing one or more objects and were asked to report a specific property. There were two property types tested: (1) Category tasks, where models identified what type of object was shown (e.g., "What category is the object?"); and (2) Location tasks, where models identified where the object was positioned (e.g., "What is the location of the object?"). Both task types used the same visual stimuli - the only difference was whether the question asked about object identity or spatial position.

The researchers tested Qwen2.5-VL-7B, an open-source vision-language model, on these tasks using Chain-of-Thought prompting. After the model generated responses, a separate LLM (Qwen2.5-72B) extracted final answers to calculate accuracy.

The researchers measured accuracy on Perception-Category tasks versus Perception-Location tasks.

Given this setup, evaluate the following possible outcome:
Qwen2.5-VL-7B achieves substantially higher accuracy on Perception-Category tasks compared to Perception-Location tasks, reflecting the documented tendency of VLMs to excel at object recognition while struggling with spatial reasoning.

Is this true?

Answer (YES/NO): YES